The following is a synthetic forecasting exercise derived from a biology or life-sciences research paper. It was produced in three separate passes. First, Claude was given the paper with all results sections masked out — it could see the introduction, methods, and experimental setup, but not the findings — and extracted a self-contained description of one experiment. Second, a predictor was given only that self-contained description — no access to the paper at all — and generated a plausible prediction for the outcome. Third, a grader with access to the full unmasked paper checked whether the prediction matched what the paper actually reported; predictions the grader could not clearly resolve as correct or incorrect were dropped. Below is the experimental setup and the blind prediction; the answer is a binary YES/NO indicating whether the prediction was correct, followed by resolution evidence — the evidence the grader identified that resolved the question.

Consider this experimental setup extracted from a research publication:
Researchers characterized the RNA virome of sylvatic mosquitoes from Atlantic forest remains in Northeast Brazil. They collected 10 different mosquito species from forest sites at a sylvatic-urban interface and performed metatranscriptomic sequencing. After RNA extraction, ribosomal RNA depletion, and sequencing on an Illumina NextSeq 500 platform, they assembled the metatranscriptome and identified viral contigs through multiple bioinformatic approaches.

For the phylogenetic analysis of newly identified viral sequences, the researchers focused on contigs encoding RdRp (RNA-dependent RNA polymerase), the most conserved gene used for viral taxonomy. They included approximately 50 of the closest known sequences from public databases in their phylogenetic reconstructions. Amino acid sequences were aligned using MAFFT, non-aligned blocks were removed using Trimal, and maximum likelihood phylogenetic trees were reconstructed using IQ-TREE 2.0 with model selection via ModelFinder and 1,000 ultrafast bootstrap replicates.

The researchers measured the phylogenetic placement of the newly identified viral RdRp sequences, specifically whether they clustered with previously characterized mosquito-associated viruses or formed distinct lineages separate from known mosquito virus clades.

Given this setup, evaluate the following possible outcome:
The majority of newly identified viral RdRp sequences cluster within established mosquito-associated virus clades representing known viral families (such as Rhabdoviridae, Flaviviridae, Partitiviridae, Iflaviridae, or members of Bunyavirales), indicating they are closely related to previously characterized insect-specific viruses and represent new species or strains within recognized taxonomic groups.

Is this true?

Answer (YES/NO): NO